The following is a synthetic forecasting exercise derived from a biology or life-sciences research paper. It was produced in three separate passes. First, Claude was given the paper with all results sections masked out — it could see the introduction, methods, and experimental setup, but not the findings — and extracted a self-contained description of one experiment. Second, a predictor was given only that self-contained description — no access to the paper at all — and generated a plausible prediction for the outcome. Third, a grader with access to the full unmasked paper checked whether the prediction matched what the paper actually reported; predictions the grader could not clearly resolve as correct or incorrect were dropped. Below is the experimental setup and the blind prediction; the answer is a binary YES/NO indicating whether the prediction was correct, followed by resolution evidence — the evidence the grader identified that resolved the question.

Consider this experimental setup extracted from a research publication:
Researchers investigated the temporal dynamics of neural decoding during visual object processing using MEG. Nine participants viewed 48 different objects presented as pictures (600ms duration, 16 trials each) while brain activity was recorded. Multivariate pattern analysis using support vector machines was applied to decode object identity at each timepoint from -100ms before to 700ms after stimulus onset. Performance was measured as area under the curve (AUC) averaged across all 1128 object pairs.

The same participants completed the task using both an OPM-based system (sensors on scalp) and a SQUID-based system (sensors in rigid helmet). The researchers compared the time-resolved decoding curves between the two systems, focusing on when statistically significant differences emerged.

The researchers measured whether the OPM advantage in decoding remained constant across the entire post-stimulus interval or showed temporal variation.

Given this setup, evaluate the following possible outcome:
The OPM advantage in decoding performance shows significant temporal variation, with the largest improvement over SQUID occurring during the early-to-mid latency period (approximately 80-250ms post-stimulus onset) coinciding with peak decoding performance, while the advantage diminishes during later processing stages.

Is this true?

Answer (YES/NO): NO